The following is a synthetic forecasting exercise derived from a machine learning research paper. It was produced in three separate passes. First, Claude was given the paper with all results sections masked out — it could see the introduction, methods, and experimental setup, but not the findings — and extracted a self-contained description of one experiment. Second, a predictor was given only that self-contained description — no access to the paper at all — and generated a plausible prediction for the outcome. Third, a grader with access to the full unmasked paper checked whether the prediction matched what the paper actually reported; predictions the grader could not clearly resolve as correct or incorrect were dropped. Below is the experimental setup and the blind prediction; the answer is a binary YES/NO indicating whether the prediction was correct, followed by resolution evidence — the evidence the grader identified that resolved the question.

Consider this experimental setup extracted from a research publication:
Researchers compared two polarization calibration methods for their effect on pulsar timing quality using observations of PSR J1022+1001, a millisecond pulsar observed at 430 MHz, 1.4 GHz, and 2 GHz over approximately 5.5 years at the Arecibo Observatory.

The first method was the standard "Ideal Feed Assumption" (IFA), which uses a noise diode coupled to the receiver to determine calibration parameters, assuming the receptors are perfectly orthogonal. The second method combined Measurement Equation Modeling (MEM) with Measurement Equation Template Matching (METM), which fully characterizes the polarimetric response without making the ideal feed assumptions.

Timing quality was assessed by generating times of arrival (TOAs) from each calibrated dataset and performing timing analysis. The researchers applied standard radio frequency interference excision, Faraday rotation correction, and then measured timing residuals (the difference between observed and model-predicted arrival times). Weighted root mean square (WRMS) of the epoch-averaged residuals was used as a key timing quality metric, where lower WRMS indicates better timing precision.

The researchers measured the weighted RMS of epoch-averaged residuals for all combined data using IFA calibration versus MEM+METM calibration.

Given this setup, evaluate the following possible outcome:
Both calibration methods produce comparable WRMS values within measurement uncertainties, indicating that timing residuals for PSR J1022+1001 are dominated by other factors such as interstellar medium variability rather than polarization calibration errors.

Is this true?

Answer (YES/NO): NO